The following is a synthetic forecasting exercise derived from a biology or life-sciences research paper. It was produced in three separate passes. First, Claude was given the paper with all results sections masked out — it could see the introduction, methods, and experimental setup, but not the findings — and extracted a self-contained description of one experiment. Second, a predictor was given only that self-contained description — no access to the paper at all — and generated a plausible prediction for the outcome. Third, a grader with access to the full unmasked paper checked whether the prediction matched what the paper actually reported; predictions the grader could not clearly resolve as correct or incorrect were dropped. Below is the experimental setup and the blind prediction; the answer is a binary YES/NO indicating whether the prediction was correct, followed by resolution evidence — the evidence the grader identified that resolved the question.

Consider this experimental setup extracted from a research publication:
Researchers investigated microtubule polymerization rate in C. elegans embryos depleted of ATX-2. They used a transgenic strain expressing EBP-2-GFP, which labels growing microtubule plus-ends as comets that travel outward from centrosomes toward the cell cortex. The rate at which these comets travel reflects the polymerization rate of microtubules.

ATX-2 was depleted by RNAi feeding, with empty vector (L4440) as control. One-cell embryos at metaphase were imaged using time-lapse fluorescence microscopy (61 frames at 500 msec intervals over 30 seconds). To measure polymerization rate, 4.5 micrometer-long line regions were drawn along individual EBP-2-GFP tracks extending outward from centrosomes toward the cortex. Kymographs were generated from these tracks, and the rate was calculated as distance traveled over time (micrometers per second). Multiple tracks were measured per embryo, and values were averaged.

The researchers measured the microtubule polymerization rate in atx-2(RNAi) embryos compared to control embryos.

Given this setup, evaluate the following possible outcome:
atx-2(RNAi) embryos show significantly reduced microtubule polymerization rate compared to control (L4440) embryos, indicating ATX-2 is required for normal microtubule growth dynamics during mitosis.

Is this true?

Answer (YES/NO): YES